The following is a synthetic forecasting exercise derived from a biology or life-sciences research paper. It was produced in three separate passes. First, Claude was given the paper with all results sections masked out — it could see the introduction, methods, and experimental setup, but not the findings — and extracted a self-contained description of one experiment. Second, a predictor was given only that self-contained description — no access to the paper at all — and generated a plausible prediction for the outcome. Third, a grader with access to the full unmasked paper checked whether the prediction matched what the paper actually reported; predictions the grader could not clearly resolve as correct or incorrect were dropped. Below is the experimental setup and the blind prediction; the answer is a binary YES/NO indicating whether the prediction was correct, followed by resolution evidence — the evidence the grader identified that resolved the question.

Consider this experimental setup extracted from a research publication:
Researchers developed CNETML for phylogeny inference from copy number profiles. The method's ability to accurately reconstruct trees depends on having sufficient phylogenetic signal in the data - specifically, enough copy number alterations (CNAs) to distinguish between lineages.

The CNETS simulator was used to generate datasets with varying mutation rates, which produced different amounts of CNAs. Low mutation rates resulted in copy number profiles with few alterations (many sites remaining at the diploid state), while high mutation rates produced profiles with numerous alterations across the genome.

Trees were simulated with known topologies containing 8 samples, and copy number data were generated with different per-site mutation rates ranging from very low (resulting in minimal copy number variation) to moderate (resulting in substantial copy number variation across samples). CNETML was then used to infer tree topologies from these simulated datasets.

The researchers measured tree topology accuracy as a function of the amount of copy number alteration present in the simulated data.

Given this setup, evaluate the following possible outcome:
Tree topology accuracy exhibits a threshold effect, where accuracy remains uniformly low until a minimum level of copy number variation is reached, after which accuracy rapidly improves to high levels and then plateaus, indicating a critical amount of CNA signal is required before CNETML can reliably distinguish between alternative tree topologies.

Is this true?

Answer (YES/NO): NO